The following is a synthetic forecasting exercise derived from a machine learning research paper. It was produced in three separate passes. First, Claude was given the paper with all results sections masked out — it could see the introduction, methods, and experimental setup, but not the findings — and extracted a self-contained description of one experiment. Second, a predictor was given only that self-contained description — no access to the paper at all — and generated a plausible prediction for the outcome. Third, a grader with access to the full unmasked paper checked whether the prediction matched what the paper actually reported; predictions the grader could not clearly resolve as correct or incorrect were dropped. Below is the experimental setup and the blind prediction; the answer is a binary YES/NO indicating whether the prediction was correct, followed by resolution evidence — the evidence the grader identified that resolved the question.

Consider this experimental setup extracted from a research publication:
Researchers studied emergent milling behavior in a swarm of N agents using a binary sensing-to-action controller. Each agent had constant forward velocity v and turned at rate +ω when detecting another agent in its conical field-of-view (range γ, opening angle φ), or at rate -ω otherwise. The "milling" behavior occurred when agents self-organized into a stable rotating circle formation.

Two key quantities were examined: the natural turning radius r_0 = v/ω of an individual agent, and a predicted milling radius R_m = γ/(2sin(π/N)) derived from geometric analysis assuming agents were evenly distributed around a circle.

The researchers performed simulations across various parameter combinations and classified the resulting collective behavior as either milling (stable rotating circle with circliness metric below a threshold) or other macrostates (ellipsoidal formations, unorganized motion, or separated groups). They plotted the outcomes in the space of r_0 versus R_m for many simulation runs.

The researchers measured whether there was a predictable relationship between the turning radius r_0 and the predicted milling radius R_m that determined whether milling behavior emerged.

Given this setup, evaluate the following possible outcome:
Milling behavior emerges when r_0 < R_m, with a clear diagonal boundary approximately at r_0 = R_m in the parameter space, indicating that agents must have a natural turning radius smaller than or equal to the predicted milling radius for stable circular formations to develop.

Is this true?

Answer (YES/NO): YES